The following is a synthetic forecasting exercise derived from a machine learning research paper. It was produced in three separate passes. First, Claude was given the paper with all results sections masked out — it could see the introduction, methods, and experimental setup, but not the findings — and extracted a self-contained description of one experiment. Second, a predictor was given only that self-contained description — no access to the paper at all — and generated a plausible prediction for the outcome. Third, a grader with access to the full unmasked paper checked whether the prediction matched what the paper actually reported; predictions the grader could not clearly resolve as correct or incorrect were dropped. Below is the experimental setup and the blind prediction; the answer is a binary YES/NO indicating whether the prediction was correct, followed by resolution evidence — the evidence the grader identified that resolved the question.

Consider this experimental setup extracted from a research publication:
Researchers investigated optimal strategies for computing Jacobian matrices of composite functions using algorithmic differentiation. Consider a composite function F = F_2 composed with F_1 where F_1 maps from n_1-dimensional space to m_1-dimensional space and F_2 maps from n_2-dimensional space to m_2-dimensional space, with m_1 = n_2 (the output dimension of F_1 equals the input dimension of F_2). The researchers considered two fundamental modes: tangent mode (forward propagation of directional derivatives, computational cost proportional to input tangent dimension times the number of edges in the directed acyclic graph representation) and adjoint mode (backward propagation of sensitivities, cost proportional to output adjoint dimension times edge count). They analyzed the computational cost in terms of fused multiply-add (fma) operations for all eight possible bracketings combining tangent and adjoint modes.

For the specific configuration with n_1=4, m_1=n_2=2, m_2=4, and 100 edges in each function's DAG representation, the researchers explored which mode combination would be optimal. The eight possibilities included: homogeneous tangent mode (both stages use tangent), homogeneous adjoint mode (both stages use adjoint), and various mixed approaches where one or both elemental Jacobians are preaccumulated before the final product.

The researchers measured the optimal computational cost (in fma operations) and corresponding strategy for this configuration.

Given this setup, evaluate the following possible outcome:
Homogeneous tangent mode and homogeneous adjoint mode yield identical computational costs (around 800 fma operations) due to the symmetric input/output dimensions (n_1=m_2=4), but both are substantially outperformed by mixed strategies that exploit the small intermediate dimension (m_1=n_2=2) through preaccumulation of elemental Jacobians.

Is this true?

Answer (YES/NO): YES